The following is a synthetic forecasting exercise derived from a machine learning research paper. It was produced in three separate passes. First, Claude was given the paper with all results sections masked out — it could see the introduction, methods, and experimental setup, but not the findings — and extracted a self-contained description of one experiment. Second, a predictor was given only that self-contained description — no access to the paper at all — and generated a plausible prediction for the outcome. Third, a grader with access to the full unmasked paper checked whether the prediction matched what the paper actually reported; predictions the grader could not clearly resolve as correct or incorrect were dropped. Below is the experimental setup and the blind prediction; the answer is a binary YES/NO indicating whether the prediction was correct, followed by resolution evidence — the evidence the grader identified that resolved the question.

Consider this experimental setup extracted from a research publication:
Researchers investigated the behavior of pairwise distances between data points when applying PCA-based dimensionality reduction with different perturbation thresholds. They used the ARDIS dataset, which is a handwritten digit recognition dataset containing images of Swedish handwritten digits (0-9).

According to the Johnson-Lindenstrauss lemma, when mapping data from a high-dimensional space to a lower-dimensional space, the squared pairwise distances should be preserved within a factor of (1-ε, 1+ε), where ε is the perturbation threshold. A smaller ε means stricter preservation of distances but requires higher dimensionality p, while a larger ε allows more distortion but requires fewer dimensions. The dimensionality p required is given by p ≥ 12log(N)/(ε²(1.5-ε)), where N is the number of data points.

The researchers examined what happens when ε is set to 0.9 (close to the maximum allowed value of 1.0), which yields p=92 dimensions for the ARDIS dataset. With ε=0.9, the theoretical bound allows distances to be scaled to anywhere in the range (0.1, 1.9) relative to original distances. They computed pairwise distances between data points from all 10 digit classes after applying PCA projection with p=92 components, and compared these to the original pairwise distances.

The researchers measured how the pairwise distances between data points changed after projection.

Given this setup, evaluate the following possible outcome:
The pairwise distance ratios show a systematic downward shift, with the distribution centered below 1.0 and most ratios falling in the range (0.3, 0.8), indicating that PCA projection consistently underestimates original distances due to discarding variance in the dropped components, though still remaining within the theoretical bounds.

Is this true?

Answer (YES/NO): NO